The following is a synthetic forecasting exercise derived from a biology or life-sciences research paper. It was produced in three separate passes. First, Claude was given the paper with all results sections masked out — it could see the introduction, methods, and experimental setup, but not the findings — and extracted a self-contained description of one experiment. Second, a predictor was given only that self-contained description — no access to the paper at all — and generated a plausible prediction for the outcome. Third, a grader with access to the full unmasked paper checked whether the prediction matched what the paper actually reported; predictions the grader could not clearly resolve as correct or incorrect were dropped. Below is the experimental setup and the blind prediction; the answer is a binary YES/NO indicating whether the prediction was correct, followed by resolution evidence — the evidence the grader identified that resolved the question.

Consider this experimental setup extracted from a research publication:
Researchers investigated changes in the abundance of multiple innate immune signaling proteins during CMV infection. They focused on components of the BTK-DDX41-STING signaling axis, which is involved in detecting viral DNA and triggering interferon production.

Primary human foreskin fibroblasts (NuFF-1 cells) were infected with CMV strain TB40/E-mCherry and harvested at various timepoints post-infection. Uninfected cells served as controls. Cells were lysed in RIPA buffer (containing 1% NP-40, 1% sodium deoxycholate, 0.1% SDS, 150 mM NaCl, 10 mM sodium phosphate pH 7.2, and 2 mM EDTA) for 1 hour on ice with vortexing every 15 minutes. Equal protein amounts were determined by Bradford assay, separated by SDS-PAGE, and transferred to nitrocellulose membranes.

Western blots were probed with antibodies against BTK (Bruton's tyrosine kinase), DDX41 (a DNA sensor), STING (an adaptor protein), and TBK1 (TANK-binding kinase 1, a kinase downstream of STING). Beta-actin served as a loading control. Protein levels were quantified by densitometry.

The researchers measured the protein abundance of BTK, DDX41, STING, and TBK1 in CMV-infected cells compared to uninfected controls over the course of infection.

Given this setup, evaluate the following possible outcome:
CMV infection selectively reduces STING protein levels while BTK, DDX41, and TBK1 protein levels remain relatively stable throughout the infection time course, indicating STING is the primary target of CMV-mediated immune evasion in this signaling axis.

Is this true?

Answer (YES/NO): NO